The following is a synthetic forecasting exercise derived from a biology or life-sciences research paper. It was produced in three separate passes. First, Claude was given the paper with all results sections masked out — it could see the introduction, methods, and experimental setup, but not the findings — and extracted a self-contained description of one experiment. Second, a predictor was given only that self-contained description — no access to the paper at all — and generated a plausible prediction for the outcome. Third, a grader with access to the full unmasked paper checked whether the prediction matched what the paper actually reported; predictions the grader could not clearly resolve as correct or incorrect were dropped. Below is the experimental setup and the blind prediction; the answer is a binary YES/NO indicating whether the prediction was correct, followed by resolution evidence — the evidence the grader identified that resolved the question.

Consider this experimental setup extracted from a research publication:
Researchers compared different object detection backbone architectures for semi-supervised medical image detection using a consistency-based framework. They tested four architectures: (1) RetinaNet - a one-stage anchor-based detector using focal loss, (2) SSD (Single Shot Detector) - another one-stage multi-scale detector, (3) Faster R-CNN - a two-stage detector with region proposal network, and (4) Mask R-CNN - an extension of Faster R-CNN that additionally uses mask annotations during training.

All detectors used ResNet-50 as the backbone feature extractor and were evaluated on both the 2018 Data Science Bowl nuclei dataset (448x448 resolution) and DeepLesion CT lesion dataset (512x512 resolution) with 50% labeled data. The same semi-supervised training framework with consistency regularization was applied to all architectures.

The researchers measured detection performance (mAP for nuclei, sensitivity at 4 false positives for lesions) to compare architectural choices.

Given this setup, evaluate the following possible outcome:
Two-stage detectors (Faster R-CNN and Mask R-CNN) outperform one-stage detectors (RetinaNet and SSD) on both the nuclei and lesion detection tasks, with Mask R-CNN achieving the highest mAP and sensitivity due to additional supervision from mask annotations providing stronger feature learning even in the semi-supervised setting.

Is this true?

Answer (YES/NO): NO